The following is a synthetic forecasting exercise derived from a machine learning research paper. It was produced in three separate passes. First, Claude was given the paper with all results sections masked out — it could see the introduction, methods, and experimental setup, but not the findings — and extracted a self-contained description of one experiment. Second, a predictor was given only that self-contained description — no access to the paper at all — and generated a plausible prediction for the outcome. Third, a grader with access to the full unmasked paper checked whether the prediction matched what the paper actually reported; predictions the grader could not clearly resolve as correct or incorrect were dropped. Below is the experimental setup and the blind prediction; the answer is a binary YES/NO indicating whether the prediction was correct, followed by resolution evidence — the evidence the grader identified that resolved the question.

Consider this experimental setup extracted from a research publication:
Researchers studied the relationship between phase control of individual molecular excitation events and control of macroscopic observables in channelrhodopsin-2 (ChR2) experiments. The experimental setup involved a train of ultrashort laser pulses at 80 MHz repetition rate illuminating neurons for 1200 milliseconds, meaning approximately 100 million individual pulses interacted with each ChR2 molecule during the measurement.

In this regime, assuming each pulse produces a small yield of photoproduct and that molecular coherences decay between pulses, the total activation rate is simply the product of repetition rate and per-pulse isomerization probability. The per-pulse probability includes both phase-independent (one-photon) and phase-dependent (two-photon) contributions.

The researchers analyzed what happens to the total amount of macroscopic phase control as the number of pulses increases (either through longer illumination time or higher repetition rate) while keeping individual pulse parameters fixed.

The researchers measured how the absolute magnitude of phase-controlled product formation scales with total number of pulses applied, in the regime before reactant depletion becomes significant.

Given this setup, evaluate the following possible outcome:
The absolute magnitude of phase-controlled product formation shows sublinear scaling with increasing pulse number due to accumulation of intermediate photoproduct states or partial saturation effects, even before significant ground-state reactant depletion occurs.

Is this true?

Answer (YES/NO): NO